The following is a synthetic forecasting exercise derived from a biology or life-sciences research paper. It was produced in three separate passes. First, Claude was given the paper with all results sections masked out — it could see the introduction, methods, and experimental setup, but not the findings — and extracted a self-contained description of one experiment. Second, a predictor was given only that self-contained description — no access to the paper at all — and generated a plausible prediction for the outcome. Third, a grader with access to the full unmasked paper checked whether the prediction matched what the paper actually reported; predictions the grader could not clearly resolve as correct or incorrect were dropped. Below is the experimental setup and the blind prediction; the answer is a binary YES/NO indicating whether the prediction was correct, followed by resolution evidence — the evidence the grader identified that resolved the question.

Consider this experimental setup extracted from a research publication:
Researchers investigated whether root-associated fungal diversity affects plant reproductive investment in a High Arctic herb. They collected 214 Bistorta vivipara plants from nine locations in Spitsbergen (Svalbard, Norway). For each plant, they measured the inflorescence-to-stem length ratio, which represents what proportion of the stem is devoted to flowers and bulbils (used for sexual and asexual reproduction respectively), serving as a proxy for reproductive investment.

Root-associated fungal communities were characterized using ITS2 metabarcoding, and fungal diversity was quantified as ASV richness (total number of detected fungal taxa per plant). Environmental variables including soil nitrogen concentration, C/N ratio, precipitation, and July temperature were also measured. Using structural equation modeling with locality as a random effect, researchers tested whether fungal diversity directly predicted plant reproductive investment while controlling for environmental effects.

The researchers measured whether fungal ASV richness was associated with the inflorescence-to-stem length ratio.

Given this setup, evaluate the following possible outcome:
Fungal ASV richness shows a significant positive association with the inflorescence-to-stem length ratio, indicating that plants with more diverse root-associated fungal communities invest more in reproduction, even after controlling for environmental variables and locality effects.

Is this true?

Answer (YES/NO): NO